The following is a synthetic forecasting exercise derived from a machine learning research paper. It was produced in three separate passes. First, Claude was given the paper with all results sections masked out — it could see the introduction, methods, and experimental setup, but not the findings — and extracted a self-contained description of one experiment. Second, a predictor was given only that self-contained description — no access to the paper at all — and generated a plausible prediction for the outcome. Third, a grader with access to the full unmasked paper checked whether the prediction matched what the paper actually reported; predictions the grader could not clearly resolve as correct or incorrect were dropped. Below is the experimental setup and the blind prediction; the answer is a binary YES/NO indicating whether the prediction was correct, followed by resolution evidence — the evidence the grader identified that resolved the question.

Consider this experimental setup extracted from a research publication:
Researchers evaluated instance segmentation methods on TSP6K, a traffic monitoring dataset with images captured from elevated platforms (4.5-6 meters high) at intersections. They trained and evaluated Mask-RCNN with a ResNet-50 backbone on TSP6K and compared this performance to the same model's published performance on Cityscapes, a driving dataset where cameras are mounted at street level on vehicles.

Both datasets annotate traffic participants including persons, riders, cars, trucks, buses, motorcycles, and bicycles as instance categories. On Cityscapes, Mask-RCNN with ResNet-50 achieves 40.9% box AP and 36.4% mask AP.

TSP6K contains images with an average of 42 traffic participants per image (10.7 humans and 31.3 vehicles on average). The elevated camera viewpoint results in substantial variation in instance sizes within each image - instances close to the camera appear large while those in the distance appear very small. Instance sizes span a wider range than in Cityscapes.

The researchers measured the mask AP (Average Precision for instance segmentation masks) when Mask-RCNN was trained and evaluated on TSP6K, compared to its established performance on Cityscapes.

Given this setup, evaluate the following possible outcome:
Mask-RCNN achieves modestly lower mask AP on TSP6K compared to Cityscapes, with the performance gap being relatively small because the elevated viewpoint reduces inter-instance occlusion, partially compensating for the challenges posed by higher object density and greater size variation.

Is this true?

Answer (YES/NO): NO